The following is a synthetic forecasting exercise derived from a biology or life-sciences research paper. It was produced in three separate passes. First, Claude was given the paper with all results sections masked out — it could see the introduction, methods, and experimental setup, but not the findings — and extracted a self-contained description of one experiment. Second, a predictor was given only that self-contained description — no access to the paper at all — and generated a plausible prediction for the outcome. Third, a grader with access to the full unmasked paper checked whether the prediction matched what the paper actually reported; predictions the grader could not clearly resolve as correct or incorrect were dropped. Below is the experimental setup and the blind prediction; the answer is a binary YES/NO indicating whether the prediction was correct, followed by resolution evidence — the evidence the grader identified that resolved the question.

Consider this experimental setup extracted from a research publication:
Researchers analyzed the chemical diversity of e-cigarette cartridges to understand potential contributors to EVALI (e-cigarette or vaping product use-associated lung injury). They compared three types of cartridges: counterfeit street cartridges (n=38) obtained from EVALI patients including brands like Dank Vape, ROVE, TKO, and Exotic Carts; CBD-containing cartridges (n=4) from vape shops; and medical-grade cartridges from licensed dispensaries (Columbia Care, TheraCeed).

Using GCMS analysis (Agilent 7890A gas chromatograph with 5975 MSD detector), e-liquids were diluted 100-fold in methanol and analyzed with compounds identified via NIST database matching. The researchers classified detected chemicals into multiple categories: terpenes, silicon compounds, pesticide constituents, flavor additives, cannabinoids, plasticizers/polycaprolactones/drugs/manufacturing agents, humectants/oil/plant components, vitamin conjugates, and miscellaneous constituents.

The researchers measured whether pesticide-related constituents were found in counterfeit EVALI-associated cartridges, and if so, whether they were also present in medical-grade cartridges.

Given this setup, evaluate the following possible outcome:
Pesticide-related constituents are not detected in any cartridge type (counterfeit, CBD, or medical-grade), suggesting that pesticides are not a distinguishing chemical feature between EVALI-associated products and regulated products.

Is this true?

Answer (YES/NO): NO